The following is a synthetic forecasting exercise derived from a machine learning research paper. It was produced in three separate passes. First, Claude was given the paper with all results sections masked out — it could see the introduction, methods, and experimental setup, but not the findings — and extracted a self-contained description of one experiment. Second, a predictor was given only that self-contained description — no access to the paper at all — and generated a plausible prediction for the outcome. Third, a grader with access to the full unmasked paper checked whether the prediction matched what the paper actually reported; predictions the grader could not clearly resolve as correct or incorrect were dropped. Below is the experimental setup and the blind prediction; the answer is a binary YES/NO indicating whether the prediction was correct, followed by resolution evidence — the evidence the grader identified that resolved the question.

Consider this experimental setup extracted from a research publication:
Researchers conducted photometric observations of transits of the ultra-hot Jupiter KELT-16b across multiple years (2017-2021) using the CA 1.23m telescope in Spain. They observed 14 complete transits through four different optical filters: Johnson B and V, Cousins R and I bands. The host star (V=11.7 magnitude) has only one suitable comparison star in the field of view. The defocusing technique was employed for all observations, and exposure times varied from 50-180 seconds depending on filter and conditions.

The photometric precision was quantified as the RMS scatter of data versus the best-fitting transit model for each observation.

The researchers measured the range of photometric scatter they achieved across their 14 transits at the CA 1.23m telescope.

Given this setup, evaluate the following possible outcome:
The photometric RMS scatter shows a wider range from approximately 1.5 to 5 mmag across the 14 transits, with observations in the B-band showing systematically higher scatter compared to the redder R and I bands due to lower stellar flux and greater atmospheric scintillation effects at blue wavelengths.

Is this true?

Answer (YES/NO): NO